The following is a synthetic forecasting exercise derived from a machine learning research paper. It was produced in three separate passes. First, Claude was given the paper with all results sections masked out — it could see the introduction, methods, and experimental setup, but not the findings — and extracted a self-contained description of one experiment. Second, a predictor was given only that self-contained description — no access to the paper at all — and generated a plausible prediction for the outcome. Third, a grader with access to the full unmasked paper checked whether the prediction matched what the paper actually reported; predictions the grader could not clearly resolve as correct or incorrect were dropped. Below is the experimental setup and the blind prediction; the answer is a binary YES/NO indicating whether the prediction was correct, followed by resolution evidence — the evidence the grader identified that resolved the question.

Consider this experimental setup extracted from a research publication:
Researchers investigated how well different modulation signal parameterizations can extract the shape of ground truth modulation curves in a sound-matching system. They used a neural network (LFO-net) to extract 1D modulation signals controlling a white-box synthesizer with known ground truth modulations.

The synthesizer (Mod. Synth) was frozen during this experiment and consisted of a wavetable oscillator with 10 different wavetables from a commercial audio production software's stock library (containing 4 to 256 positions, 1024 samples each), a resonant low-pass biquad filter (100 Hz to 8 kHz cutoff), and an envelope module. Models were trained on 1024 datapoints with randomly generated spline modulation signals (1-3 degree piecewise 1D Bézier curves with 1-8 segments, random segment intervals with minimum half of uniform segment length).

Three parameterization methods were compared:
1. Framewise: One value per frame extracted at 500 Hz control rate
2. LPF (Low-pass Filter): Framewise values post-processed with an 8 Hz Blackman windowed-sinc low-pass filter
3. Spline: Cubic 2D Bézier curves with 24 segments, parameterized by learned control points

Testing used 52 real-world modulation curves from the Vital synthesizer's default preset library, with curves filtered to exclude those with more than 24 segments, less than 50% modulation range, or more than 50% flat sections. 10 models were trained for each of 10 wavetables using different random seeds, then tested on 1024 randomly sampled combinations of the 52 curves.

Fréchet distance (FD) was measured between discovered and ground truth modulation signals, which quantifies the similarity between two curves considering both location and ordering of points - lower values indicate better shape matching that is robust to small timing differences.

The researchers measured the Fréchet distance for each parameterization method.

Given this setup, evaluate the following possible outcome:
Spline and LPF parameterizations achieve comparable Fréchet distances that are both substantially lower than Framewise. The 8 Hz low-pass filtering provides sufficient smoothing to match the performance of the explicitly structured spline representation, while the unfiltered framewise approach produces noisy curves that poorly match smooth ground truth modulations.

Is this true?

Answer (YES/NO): NO